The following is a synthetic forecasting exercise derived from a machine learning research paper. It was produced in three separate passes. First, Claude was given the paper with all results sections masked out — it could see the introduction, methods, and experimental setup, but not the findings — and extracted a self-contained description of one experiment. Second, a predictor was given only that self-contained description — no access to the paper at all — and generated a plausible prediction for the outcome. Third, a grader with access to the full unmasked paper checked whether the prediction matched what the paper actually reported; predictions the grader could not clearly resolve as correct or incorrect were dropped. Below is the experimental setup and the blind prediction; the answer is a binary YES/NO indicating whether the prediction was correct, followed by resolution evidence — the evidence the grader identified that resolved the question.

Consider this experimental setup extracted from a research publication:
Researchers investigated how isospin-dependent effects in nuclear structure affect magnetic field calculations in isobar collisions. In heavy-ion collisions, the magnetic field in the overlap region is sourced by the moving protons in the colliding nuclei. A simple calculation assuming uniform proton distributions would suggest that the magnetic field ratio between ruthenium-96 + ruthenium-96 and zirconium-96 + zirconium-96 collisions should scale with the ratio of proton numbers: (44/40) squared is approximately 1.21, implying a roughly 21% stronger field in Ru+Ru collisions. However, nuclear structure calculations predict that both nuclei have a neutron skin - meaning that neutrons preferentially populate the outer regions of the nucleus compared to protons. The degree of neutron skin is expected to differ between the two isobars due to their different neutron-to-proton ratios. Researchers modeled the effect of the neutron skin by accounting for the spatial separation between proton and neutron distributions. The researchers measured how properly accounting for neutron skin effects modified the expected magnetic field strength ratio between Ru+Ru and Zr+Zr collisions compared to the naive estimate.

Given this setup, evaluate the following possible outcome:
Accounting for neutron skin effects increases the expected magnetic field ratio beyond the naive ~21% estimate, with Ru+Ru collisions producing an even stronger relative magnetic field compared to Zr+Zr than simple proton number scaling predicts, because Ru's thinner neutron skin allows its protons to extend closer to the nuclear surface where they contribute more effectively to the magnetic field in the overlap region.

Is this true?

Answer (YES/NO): NO